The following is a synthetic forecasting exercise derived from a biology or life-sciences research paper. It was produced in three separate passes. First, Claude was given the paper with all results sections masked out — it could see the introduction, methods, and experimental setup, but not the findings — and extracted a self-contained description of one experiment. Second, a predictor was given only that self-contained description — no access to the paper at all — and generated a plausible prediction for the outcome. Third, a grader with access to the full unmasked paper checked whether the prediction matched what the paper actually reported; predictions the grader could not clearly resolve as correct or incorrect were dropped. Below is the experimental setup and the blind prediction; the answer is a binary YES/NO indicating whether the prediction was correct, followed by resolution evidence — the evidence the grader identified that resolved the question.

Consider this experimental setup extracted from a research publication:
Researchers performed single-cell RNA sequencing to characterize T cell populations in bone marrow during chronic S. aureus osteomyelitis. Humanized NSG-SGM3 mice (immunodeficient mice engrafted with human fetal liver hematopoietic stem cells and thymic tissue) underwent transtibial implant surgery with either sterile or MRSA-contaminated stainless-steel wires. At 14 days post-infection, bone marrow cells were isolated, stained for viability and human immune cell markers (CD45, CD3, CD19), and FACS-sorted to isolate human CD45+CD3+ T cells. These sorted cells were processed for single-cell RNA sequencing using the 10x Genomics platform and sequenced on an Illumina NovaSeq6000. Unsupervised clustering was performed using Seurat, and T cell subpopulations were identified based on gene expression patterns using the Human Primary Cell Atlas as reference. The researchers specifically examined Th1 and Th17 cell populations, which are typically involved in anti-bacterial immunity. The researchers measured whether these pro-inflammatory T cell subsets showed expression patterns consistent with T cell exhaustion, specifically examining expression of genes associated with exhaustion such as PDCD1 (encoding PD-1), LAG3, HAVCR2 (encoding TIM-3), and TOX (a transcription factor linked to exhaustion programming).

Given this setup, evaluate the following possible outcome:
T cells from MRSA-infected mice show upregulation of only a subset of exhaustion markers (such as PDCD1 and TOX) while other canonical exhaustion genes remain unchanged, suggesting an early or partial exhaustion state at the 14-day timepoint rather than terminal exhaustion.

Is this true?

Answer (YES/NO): NO